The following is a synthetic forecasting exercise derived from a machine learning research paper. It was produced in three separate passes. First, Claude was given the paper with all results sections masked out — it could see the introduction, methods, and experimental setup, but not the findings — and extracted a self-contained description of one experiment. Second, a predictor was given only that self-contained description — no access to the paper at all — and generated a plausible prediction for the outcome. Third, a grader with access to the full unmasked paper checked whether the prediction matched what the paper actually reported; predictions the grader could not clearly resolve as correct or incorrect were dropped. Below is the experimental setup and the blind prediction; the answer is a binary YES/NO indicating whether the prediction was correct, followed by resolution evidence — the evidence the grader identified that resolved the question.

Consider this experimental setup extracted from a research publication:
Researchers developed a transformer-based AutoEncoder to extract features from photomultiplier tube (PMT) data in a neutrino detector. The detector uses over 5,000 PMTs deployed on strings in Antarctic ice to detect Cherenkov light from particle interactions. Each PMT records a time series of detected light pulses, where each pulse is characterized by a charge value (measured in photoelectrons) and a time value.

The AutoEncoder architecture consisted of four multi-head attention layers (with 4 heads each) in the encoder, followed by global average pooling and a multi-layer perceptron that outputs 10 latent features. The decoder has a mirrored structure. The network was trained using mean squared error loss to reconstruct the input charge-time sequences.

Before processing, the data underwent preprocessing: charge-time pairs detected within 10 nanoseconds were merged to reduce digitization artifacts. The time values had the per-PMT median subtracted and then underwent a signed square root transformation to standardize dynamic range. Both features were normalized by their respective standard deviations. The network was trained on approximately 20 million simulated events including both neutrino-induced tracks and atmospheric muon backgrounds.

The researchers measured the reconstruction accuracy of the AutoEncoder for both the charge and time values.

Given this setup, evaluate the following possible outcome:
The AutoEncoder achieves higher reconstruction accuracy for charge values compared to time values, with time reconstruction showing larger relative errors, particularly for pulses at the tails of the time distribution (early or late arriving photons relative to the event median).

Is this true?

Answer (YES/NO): NO